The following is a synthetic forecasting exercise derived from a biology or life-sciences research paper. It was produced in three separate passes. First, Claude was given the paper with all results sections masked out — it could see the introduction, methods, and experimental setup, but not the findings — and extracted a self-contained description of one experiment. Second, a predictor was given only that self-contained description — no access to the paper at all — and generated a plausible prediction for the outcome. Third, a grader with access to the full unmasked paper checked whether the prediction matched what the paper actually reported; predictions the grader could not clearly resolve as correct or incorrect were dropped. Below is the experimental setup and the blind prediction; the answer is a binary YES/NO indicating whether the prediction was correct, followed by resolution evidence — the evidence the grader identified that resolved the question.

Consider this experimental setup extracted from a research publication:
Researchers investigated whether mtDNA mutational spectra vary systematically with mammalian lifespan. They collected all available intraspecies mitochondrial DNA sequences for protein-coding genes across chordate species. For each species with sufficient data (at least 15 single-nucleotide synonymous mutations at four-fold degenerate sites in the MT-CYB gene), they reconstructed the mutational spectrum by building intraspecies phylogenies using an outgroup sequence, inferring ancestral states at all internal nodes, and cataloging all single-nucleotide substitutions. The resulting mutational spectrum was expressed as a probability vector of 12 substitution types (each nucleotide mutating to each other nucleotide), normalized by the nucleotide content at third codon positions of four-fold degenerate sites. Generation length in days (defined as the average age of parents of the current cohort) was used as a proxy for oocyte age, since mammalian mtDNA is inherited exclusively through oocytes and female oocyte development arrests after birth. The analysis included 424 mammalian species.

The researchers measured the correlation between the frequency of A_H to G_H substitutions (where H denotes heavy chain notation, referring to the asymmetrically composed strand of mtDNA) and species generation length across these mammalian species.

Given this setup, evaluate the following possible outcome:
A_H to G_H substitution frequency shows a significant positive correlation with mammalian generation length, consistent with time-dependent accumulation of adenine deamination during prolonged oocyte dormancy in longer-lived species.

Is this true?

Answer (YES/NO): YES